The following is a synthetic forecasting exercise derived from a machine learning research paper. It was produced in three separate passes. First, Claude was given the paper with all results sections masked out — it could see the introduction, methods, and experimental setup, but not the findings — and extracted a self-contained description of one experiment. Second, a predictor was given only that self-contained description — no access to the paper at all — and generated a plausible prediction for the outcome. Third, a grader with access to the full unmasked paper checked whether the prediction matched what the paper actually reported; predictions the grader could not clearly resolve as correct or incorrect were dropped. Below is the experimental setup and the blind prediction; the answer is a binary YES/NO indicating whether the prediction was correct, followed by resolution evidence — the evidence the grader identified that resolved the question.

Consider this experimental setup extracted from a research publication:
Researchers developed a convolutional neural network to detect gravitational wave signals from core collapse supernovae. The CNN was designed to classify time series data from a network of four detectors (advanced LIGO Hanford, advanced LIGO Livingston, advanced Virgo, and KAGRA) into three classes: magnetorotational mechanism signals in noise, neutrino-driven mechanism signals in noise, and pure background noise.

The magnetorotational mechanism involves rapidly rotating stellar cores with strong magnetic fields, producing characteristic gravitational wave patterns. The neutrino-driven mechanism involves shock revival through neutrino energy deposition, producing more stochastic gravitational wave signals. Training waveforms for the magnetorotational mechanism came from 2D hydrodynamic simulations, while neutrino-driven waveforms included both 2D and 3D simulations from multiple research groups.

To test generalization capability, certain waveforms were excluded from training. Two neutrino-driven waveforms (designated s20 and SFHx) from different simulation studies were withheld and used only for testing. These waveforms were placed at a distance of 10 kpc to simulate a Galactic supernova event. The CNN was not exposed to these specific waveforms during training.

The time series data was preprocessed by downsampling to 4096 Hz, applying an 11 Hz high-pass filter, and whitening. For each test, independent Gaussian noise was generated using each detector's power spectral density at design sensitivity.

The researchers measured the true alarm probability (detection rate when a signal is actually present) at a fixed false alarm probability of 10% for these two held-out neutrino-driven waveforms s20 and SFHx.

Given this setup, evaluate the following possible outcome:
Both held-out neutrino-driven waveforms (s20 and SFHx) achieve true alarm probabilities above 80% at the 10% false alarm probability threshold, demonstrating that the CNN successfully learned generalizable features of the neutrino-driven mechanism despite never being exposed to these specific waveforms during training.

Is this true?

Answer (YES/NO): NO